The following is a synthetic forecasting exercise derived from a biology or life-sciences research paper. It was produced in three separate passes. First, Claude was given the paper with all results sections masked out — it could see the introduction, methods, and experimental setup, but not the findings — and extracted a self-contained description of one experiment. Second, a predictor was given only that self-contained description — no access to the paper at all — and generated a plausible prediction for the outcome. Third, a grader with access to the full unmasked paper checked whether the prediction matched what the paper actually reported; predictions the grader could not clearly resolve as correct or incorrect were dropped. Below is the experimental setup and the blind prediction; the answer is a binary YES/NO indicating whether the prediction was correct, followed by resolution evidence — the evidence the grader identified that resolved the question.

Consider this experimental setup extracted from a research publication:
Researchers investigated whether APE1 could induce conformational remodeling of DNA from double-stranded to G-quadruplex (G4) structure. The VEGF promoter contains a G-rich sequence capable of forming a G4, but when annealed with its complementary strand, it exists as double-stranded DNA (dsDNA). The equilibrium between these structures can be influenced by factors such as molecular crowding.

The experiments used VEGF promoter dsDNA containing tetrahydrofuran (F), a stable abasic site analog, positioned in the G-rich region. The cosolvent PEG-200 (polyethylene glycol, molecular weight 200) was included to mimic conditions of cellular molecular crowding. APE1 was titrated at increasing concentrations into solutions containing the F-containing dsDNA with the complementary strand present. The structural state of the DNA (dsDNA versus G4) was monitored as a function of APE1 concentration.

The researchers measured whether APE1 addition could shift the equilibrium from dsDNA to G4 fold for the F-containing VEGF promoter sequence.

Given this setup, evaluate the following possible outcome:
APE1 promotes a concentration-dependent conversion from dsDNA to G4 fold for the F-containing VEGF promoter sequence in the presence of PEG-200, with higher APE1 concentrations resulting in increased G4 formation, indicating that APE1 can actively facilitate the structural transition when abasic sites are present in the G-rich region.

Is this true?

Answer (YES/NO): YES